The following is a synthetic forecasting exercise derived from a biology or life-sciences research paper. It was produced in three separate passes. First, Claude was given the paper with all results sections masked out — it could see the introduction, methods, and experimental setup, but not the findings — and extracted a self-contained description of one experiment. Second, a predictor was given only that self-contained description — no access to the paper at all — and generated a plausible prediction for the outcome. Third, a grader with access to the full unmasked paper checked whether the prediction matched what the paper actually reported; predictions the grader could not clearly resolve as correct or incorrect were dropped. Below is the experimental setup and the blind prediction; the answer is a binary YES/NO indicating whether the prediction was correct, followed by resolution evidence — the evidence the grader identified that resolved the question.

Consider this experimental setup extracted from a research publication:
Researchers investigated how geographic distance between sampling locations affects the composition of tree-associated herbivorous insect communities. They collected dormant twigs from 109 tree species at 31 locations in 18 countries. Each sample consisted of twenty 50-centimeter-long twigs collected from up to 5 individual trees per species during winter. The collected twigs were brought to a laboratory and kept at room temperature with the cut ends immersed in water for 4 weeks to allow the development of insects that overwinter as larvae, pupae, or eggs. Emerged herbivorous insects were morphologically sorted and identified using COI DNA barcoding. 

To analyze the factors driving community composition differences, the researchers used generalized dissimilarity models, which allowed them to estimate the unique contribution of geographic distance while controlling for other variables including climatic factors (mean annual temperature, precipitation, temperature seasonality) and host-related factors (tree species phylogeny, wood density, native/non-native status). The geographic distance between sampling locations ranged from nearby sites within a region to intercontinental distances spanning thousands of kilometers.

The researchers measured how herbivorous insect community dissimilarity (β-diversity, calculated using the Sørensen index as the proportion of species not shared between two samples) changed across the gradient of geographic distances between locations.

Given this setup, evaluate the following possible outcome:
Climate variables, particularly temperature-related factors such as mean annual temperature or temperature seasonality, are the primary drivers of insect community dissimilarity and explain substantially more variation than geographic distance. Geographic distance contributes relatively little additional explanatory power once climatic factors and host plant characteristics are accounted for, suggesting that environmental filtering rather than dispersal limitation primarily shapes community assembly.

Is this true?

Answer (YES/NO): NO